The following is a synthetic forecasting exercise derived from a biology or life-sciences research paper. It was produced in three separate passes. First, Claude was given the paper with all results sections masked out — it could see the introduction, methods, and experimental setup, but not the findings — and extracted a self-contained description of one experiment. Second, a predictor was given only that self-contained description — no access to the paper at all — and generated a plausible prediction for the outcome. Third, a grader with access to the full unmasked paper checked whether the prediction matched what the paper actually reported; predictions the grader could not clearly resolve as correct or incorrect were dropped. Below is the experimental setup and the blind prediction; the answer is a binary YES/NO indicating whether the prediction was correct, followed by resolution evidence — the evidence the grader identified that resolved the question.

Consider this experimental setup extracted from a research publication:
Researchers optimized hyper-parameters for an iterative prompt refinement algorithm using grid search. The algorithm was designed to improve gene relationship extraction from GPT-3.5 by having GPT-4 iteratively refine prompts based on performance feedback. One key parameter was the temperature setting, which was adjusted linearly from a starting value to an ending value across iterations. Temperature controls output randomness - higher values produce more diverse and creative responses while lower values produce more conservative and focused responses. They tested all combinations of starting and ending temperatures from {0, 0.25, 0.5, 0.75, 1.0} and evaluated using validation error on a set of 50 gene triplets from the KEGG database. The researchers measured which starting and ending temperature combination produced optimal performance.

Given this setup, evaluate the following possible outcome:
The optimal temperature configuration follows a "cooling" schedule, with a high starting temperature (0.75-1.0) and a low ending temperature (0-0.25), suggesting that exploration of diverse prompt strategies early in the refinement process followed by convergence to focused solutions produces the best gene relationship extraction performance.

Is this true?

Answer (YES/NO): NO